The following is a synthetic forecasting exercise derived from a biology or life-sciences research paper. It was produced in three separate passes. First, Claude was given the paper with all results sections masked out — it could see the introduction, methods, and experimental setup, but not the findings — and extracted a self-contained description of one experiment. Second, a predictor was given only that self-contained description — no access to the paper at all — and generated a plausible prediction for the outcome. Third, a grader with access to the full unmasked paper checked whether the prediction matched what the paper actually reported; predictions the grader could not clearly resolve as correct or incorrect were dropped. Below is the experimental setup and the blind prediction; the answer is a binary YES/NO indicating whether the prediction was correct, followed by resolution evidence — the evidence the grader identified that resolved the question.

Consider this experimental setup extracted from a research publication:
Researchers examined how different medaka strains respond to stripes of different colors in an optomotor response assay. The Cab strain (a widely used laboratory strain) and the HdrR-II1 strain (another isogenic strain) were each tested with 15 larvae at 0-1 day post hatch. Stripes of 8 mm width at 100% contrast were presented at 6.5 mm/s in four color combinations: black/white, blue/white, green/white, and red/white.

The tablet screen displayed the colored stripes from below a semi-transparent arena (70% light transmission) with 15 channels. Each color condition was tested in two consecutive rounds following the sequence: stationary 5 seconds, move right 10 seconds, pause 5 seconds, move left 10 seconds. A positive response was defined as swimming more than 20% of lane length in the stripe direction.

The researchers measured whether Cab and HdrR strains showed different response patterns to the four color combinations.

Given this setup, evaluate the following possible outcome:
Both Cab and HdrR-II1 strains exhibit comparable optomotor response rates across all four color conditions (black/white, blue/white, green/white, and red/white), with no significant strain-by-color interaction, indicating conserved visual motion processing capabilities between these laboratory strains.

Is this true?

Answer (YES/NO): YES